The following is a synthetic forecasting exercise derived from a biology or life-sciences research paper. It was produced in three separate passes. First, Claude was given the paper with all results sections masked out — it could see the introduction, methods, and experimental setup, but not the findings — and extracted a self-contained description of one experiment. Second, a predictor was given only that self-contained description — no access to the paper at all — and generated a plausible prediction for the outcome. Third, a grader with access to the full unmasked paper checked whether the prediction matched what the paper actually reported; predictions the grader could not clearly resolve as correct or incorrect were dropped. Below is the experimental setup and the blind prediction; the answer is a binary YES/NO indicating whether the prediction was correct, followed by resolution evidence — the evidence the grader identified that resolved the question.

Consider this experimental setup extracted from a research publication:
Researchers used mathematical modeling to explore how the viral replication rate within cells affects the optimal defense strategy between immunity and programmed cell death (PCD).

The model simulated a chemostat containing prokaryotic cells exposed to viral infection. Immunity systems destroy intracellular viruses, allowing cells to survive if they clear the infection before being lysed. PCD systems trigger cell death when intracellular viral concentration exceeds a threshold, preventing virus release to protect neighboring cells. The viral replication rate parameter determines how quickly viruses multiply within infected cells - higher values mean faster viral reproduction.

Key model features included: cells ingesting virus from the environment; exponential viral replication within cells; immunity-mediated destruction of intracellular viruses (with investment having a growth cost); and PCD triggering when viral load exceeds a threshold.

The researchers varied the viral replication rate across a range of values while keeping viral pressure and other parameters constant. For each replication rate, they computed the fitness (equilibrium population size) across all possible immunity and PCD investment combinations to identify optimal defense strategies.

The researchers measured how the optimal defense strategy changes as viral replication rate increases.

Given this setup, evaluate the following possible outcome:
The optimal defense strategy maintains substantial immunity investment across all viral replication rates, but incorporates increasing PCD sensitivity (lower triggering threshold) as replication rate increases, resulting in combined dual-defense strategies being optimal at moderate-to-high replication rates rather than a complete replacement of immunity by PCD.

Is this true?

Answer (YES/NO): NO